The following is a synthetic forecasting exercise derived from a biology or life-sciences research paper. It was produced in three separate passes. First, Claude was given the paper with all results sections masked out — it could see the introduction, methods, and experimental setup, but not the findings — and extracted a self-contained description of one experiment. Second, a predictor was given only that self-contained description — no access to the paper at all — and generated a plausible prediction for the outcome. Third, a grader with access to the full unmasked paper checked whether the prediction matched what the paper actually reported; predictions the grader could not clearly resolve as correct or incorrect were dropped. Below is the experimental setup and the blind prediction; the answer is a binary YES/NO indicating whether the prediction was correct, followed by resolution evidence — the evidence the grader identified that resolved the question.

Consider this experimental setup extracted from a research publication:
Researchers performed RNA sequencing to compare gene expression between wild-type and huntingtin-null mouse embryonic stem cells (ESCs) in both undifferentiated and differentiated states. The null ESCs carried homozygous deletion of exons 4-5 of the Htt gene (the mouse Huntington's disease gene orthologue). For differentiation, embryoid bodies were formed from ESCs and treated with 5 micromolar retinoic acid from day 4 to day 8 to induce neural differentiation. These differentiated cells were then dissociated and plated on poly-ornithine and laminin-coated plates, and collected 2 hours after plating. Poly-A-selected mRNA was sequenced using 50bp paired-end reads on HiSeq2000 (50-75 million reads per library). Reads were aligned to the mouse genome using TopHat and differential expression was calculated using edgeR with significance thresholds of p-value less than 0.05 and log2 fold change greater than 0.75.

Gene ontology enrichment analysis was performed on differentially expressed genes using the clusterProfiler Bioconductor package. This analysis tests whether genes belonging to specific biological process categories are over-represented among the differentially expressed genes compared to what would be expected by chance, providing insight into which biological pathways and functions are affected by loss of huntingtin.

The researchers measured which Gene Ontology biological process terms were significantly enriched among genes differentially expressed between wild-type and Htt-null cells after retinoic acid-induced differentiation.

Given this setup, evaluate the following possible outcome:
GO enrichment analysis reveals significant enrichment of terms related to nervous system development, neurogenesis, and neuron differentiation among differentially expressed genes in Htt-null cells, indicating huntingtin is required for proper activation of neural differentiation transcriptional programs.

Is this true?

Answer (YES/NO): YES